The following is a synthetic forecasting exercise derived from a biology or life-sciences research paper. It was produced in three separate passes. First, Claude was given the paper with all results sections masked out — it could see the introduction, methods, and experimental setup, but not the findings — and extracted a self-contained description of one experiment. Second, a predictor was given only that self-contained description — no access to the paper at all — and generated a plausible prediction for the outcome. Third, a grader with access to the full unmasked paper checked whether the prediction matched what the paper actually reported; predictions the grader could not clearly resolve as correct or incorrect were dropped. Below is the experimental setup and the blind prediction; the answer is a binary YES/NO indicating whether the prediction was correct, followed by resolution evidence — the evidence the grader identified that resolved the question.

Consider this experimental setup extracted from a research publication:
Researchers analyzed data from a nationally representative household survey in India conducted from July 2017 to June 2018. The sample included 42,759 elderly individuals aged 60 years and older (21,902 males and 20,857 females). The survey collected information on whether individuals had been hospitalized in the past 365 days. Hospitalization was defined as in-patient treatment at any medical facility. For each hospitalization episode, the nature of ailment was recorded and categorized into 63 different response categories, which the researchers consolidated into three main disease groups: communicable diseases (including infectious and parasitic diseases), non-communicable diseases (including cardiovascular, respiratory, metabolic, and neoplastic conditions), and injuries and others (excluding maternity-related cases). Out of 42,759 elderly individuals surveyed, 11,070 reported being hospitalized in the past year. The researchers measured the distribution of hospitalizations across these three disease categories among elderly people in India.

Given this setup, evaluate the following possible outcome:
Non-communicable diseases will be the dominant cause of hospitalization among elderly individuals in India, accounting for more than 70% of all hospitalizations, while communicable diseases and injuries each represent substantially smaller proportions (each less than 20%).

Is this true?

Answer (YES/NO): NO